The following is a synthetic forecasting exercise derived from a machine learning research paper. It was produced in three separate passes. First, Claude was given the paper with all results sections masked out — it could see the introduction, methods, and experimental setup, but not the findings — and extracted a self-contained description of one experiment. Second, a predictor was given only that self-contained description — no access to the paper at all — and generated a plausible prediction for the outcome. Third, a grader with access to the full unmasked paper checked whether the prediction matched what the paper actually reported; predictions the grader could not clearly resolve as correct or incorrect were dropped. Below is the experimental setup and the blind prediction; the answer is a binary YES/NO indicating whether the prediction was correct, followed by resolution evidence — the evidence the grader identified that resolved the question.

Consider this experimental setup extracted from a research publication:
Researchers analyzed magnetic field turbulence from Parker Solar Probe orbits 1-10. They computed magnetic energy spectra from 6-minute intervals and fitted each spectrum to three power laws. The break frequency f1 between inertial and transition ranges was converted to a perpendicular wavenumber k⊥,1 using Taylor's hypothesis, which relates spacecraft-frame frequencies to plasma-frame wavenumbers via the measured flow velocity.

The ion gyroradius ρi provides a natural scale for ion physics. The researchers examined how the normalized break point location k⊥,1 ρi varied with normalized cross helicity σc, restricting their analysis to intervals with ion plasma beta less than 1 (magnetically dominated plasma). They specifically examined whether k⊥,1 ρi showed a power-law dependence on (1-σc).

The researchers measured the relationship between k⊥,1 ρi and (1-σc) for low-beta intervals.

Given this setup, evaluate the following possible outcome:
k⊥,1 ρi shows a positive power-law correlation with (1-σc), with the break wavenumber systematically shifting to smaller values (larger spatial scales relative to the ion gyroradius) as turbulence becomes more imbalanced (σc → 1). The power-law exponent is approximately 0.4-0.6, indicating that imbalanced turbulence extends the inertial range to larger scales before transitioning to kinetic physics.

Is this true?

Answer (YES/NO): NO